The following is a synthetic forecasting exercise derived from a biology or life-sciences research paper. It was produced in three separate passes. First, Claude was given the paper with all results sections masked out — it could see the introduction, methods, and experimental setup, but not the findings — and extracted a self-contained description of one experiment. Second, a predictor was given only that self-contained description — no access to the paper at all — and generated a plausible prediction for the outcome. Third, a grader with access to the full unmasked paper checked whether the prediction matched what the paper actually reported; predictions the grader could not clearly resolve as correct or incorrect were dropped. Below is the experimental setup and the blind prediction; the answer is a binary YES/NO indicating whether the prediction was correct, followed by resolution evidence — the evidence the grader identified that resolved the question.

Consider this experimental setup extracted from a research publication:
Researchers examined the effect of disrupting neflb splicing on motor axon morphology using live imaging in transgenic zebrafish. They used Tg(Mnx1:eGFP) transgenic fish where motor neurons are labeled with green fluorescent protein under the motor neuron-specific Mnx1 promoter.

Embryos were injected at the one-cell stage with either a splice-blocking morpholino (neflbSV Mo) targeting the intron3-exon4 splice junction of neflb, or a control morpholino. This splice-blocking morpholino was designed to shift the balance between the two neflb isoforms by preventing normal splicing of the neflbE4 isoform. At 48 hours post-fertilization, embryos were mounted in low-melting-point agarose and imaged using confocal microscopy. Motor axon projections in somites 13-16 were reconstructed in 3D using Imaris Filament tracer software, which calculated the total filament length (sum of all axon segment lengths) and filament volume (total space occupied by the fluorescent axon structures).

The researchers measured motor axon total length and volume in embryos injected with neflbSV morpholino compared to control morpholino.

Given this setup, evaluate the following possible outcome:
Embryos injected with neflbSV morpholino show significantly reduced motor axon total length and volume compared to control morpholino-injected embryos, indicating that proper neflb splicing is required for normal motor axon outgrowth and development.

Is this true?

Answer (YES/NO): YES